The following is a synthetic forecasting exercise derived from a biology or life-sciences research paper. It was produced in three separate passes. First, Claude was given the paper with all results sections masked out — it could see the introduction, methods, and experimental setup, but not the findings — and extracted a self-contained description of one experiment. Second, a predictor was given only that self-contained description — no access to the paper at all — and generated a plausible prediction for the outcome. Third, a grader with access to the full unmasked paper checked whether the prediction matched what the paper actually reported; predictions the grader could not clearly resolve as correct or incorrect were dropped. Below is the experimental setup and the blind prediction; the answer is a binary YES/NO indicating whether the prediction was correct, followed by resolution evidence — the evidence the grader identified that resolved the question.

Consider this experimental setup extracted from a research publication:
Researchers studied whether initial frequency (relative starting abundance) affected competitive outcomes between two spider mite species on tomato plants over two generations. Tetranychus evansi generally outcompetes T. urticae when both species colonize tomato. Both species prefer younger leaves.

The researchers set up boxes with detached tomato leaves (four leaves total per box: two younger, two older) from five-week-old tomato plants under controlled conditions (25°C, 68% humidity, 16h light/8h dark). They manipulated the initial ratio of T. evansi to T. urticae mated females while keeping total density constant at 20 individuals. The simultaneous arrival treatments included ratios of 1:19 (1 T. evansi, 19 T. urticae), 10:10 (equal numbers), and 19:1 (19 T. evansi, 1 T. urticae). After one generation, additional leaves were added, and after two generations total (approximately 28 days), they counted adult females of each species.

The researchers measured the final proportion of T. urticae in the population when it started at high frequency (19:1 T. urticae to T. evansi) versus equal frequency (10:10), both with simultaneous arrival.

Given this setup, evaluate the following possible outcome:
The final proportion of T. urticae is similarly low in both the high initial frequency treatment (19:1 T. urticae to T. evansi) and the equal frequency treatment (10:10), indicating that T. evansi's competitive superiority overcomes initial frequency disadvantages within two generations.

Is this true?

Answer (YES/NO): NO